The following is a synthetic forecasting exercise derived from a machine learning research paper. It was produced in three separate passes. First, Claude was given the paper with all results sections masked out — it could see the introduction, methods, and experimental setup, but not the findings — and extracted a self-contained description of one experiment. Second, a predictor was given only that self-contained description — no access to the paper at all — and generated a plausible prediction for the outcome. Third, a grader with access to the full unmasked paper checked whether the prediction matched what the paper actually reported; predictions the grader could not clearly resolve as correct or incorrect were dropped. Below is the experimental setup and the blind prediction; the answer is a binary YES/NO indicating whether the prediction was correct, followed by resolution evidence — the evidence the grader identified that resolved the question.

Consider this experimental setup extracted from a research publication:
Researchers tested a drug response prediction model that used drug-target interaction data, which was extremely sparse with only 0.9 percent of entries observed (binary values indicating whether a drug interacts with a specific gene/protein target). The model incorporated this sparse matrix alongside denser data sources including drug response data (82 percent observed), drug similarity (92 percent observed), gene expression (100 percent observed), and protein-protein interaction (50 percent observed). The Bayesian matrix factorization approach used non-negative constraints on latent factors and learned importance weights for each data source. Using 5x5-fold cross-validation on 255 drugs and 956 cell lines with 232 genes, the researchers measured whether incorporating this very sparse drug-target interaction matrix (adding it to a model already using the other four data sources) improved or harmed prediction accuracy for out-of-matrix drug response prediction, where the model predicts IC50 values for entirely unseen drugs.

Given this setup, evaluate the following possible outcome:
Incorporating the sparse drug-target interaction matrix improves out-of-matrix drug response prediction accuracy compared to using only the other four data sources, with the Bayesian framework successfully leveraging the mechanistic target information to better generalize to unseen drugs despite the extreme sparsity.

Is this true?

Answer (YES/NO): YES